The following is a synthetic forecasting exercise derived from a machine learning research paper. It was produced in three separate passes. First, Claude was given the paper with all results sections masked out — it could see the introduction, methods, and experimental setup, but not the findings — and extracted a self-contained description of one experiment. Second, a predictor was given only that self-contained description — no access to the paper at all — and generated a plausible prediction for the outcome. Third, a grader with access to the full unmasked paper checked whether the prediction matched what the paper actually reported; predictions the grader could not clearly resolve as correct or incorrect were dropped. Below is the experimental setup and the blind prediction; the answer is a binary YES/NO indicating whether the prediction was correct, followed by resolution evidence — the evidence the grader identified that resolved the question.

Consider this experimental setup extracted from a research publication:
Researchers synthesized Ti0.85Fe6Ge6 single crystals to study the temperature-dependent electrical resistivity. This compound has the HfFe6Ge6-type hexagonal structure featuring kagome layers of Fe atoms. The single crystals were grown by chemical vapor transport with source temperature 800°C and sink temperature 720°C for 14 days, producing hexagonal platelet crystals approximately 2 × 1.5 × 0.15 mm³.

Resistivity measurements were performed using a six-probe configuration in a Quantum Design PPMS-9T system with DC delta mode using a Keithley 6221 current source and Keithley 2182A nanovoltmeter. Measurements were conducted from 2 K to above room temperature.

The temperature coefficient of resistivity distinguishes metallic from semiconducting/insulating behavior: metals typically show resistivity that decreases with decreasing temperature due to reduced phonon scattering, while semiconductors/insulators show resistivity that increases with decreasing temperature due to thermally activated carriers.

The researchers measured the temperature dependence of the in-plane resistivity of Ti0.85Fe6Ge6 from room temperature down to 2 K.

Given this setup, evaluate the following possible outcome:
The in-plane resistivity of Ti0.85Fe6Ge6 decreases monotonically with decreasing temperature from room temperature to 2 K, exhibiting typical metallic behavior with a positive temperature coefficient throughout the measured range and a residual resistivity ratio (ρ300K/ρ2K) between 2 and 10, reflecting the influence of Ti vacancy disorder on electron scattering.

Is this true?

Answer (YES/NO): YES